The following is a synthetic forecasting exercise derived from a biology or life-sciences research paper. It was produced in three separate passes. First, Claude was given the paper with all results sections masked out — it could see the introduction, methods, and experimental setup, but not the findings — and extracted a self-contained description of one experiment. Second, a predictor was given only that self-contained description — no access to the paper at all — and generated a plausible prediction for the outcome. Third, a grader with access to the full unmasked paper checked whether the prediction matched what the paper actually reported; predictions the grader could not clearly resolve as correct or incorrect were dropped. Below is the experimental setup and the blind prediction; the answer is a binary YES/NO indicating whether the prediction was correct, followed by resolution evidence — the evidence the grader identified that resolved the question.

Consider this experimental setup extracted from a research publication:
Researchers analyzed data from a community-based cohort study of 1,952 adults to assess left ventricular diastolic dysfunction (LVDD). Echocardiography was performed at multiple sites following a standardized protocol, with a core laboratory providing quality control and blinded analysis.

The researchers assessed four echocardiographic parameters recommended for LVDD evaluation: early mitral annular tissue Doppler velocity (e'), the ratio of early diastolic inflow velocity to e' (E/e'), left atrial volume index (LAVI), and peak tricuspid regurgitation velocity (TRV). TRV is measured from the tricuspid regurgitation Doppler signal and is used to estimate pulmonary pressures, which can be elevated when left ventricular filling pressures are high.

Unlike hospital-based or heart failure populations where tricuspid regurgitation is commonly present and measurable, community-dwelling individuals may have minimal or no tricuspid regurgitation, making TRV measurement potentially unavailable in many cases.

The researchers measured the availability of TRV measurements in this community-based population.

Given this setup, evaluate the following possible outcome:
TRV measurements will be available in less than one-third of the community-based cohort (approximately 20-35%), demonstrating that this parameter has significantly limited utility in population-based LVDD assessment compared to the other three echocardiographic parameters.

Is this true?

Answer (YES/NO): NO